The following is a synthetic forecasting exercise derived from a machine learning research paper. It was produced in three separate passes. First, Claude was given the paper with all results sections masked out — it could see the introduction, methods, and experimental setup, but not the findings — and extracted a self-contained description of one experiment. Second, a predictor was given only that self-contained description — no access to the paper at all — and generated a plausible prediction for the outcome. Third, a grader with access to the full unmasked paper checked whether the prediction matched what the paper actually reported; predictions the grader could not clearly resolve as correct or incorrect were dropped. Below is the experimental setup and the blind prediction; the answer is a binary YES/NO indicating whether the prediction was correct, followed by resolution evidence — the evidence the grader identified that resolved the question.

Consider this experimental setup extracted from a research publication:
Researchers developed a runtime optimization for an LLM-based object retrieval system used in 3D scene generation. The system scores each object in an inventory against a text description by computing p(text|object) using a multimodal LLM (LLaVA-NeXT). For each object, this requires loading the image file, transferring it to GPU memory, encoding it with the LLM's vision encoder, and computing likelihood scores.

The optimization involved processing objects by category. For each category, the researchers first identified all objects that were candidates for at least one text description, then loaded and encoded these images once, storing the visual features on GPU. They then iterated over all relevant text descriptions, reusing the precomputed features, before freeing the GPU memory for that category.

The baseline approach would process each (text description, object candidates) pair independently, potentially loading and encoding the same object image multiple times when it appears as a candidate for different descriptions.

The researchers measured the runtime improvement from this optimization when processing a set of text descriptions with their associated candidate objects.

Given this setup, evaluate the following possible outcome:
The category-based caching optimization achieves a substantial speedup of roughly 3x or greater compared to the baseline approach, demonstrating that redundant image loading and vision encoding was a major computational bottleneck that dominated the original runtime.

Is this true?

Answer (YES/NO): NO